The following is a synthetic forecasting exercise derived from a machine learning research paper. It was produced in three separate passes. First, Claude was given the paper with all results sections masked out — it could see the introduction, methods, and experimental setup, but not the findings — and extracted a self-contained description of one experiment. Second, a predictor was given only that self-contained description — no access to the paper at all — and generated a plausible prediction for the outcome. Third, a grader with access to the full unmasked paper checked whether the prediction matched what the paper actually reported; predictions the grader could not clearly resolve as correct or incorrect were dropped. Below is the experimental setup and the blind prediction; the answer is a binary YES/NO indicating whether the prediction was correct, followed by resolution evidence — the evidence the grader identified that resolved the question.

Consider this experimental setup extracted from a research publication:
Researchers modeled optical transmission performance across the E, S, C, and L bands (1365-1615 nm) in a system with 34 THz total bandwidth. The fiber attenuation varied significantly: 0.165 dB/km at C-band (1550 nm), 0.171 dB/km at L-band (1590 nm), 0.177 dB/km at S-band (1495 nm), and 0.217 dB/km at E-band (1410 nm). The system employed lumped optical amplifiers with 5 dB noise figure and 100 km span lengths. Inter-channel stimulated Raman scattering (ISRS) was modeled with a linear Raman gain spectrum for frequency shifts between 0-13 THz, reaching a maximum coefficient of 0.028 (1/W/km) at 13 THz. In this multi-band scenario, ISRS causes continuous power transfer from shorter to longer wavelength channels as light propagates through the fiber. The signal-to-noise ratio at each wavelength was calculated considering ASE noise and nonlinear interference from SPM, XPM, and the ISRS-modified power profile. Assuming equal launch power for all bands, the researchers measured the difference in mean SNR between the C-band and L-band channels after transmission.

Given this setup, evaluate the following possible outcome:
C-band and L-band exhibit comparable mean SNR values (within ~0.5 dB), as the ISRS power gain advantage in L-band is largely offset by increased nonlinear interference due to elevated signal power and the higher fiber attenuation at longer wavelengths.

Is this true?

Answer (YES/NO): YES